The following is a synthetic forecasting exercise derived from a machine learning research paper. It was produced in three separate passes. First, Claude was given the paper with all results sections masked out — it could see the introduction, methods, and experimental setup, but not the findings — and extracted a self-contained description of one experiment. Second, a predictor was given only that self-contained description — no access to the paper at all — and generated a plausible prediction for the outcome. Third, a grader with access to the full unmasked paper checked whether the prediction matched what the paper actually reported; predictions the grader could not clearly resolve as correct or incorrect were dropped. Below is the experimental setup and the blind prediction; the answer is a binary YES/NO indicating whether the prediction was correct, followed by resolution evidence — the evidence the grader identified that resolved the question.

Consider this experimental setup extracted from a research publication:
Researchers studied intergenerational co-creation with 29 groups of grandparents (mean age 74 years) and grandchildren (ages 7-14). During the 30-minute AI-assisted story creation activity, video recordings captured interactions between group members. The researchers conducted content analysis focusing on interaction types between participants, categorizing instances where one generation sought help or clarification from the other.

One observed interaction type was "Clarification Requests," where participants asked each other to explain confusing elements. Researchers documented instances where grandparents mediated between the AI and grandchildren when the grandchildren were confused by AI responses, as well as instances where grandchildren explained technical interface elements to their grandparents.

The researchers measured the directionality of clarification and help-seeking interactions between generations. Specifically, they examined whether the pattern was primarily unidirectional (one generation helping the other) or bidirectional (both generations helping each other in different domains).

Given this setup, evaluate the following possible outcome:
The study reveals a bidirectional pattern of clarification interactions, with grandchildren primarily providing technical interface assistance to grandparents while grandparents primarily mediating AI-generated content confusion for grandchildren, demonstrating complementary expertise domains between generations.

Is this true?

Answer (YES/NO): YES